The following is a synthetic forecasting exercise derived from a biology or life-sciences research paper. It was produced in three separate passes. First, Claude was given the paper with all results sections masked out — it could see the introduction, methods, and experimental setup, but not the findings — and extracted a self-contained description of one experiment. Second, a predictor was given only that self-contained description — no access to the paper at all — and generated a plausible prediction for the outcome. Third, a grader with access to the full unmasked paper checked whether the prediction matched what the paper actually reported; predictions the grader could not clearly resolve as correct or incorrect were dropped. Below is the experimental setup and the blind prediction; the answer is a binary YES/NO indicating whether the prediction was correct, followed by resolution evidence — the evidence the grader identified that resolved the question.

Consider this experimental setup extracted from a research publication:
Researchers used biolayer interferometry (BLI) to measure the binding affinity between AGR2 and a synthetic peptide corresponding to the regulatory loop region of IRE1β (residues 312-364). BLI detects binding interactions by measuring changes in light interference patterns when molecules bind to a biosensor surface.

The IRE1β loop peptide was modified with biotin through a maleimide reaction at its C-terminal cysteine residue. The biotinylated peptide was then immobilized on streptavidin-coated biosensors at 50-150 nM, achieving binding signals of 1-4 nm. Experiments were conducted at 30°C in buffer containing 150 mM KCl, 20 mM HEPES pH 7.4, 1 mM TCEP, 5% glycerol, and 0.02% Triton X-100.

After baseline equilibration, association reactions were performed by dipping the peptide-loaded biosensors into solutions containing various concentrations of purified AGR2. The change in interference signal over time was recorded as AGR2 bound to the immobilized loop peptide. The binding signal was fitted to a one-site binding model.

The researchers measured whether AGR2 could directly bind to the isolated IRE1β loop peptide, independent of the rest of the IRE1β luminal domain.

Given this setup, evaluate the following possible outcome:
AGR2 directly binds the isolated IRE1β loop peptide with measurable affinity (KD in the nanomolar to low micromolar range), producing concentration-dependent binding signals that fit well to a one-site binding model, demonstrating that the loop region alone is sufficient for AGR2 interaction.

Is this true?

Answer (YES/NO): NO